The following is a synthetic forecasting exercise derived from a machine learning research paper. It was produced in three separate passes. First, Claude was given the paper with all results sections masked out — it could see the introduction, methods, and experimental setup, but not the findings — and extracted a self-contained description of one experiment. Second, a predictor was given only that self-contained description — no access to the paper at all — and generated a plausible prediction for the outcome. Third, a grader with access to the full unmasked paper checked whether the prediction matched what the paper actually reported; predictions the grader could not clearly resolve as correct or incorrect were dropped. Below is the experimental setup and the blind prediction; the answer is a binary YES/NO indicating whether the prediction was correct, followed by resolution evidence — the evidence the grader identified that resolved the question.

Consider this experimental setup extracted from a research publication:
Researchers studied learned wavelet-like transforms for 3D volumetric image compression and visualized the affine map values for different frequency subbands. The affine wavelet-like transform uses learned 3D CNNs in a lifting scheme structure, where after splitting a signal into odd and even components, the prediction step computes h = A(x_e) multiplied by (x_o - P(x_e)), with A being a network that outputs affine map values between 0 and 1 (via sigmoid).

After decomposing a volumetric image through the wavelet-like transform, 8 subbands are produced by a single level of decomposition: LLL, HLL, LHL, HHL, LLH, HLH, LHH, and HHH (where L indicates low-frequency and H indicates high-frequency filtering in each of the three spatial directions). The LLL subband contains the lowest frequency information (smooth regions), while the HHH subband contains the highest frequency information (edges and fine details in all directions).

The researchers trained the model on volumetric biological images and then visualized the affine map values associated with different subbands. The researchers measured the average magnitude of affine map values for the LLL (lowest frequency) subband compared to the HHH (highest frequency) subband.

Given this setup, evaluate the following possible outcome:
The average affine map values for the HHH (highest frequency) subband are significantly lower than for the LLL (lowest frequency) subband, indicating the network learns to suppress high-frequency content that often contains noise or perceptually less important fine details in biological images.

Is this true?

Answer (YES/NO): YES